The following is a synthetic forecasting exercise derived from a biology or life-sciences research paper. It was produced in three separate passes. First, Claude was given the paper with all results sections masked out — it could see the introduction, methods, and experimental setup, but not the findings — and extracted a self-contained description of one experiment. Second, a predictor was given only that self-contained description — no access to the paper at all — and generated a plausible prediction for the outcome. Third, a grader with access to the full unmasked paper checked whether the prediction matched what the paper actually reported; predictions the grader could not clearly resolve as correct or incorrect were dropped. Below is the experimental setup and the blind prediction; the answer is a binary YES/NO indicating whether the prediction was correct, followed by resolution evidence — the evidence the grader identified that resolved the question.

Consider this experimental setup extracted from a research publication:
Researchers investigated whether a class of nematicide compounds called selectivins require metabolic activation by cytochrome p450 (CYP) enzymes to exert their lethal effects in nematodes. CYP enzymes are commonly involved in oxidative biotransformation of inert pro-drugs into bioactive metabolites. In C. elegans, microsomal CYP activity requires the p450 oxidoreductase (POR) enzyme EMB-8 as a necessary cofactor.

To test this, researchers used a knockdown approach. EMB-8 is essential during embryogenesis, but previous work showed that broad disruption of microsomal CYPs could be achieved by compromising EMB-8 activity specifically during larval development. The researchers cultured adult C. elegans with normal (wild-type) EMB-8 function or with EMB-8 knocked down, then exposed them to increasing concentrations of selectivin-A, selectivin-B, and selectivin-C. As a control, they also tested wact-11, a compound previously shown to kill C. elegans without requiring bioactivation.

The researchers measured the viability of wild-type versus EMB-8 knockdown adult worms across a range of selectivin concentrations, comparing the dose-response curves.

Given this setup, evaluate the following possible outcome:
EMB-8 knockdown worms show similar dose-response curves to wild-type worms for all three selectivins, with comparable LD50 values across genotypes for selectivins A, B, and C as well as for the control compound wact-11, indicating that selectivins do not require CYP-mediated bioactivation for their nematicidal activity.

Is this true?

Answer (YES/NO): NO